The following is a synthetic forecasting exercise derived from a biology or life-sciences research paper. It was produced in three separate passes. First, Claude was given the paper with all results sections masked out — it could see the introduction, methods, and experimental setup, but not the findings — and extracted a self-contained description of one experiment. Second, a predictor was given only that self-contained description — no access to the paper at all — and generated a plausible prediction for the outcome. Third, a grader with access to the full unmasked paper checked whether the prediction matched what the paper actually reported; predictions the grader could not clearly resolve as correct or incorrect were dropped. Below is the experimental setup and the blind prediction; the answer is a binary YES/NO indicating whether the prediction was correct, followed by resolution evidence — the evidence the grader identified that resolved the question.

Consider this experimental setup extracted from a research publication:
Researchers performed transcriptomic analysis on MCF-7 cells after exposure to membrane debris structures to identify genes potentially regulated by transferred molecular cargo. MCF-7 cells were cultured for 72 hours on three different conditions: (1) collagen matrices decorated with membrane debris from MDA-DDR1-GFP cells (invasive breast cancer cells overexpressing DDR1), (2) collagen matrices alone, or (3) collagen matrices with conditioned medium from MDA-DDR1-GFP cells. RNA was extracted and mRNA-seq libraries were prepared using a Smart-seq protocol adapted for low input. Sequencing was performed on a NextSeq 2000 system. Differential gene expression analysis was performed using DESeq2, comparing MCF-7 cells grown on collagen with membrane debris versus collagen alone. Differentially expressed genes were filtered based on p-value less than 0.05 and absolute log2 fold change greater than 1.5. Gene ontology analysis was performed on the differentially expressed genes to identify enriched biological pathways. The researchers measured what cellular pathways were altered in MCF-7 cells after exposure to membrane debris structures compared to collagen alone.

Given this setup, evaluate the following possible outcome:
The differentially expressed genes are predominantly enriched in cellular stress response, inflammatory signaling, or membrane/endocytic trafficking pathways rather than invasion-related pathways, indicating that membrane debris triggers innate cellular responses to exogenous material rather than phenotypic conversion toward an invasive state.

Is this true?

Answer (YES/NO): NO